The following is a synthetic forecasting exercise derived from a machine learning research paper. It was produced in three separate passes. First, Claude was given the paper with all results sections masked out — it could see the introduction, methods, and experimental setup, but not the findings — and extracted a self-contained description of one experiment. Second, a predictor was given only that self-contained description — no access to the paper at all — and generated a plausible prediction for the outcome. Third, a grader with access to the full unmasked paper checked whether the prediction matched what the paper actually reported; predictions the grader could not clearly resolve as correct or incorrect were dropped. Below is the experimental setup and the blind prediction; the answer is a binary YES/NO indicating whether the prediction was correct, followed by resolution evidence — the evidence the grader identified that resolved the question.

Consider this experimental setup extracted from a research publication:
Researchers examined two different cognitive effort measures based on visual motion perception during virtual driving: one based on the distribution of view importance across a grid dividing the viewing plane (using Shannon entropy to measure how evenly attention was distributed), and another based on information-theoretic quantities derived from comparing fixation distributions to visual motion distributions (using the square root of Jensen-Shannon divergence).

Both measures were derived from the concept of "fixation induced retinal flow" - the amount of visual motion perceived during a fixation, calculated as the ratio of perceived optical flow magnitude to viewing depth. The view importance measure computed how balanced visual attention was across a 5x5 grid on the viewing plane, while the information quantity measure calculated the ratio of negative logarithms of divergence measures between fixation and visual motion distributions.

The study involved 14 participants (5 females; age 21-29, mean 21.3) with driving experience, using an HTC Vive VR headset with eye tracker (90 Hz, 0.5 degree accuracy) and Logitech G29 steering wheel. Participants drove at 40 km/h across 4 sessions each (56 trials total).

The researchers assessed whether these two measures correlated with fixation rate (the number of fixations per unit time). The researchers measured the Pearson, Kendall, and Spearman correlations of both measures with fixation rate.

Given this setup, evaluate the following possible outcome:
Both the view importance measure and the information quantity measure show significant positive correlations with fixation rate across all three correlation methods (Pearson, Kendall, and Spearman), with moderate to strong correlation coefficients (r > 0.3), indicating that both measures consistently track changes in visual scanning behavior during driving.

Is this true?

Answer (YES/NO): NO